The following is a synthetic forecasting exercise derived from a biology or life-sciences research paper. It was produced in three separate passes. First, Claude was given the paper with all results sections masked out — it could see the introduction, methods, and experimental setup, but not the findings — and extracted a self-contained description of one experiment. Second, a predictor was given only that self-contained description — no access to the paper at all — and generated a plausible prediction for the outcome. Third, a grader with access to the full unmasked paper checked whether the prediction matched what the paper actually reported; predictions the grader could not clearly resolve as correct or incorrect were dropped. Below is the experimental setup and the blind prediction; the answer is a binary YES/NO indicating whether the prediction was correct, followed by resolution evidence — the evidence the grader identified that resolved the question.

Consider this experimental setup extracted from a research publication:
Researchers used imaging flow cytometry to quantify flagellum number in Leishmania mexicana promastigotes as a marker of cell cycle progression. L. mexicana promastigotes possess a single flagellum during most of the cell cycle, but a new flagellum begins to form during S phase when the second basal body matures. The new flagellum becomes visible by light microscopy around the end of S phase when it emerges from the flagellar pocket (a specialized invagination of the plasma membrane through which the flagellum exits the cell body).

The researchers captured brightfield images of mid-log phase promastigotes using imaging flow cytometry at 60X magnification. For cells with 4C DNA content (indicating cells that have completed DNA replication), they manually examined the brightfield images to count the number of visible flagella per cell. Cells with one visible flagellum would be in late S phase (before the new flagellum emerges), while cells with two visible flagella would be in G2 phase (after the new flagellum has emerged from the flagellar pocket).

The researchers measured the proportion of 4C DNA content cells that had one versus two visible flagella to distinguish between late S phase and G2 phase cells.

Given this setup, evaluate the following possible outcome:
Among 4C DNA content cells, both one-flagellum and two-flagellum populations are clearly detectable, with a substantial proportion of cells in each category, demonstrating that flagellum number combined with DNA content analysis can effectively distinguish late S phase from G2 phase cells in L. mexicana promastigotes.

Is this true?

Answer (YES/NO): YES